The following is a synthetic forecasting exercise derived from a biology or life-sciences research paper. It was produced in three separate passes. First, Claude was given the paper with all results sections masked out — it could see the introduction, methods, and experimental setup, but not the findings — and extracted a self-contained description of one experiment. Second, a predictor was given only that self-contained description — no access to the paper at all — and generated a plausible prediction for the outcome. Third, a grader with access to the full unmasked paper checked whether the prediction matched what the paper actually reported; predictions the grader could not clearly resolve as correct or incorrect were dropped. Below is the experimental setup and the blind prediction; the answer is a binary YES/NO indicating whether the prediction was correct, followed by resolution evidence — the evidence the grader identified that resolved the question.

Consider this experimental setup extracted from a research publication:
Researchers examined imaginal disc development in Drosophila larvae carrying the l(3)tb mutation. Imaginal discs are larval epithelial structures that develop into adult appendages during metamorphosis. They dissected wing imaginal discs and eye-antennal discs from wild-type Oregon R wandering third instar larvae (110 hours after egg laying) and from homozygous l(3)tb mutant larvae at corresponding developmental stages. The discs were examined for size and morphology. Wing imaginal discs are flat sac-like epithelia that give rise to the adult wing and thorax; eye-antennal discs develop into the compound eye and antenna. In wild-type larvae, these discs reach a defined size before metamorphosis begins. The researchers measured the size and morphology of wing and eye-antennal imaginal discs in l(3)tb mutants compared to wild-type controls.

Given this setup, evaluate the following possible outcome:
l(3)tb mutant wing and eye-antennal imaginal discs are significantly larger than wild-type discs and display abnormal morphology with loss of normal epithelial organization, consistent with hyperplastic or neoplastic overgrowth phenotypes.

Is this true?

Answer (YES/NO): NO